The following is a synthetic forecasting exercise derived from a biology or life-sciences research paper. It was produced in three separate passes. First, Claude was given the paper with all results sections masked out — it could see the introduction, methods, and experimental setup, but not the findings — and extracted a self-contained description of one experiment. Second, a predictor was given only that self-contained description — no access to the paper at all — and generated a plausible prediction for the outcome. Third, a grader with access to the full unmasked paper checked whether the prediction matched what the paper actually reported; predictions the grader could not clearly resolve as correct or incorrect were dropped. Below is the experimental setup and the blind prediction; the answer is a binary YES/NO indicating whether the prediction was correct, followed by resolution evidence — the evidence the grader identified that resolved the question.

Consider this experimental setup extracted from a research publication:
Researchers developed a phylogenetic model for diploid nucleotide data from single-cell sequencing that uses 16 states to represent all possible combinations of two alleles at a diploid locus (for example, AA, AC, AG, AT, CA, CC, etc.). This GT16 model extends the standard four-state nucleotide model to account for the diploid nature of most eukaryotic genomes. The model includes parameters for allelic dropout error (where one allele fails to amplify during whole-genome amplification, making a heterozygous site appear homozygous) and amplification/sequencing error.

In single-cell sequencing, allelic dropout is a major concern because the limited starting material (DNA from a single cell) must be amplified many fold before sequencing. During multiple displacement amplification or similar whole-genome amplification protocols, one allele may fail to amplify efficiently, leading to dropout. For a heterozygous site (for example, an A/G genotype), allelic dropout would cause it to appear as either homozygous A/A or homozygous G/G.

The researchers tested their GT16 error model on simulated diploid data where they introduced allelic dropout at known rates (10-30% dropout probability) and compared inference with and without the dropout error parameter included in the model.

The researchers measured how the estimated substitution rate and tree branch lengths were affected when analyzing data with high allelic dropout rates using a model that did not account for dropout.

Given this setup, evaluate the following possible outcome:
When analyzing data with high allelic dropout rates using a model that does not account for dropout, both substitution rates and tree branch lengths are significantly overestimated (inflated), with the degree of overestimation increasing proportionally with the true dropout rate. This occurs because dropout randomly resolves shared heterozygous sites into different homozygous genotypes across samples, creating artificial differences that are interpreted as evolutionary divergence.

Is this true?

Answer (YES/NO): NO